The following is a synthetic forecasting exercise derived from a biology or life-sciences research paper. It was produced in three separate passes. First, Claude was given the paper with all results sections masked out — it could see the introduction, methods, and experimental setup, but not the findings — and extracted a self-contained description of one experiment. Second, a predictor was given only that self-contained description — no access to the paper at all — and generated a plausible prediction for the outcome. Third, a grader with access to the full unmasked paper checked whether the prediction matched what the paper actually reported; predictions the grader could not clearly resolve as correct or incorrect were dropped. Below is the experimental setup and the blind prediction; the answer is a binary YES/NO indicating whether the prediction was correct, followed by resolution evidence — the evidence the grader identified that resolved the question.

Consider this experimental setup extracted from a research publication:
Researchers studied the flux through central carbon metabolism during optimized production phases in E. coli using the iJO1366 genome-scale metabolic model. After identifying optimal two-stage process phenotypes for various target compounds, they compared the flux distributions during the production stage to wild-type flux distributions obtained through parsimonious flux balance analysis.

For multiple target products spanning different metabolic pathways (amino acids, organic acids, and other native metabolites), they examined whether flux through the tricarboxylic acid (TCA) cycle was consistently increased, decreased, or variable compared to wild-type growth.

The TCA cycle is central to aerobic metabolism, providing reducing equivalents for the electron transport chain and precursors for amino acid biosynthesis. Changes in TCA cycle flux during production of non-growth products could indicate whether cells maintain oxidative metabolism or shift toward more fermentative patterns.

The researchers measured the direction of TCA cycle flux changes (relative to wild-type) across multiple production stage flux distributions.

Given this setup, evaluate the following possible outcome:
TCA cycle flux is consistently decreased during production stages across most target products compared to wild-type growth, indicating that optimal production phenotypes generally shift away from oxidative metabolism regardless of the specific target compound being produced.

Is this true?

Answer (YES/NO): YES